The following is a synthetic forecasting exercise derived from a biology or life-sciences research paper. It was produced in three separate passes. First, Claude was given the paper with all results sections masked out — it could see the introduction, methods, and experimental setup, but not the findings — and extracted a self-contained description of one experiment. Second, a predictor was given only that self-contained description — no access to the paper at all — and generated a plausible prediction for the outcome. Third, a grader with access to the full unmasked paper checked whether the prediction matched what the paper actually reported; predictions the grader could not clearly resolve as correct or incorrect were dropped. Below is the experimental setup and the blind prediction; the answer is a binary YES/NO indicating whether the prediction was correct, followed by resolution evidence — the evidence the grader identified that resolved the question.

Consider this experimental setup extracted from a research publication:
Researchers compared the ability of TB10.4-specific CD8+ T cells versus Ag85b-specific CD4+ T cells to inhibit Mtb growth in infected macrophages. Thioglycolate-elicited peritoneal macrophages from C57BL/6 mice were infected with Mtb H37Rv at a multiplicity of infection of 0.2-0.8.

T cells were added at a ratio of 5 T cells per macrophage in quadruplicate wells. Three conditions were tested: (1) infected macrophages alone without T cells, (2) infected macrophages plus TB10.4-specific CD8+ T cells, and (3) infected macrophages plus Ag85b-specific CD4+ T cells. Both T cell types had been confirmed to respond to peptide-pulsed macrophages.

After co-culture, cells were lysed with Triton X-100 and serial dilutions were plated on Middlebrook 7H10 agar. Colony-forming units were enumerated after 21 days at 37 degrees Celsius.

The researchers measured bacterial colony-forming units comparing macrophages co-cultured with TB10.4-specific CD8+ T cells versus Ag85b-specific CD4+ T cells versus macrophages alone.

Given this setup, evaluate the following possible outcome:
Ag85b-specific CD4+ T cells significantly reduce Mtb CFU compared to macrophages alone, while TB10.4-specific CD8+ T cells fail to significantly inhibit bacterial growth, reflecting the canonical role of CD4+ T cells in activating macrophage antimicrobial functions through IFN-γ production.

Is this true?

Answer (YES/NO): NO